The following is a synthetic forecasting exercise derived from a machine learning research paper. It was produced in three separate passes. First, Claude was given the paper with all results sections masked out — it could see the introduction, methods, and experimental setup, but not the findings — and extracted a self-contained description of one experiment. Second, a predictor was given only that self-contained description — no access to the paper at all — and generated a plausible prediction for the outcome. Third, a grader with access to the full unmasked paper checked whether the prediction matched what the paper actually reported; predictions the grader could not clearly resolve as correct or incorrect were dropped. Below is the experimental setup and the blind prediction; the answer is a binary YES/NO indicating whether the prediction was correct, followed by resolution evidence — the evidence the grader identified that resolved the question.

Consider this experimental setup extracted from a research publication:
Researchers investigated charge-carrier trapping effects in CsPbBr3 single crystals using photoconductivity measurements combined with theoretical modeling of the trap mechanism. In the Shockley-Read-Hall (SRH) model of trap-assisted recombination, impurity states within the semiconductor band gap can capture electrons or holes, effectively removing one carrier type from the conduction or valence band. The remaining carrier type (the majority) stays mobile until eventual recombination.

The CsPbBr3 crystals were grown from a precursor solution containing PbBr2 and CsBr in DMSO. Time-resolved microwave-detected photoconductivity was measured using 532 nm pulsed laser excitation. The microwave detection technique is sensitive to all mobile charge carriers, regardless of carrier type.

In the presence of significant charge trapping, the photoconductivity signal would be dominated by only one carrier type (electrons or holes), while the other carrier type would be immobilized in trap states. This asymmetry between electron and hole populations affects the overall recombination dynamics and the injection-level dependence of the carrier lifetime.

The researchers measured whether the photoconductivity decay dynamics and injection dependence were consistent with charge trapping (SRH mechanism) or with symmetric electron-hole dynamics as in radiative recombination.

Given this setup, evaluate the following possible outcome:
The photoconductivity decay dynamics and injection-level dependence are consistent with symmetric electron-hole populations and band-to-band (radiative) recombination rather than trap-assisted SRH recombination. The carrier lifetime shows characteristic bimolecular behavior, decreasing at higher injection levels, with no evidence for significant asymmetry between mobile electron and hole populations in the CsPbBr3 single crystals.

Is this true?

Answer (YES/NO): NO